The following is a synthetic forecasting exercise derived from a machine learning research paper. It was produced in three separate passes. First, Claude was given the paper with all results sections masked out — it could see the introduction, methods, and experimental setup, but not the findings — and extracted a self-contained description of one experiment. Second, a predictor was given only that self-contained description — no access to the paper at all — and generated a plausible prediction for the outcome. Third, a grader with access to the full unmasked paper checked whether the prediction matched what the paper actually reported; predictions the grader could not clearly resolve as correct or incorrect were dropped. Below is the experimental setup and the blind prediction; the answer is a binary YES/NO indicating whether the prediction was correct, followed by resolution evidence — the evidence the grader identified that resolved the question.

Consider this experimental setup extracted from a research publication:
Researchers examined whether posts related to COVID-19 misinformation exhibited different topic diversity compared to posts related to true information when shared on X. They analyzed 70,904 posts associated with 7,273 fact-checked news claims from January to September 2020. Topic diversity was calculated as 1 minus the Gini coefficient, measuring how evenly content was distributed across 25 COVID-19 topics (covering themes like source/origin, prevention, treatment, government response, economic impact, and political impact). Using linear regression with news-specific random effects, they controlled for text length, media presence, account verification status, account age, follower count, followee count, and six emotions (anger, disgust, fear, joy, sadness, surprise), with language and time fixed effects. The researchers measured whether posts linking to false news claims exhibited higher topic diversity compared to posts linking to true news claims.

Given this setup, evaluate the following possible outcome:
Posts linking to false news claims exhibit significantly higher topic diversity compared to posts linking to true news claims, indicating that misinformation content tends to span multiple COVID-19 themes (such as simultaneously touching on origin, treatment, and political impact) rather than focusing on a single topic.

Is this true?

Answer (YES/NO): YES